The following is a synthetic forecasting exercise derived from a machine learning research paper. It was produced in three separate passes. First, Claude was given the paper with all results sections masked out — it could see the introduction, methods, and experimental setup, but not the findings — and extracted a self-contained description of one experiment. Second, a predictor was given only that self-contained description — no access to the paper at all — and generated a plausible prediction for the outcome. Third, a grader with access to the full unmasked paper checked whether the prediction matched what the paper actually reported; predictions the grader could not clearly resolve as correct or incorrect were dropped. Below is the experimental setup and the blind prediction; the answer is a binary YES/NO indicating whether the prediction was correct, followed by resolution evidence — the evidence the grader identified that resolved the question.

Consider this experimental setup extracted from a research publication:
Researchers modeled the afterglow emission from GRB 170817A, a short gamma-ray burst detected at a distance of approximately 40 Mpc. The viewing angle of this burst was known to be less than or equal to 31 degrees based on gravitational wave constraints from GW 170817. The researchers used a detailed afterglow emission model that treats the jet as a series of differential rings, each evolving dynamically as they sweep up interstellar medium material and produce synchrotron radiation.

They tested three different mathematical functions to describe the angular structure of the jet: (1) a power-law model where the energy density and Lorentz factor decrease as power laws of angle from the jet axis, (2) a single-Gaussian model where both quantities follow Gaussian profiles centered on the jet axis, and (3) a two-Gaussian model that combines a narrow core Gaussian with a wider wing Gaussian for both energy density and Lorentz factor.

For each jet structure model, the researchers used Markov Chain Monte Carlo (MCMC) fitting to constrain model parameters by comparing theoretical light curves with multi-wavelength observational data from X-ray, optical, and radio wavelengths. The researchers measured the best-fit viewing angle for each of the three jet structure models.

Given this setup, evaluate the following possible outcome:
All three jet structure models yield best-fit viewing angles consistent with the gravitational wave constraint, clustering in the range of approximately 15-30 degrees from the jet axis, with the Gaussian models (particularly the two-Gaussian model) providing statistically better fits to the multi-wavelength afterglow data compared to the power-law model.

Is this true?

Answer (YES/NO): NO